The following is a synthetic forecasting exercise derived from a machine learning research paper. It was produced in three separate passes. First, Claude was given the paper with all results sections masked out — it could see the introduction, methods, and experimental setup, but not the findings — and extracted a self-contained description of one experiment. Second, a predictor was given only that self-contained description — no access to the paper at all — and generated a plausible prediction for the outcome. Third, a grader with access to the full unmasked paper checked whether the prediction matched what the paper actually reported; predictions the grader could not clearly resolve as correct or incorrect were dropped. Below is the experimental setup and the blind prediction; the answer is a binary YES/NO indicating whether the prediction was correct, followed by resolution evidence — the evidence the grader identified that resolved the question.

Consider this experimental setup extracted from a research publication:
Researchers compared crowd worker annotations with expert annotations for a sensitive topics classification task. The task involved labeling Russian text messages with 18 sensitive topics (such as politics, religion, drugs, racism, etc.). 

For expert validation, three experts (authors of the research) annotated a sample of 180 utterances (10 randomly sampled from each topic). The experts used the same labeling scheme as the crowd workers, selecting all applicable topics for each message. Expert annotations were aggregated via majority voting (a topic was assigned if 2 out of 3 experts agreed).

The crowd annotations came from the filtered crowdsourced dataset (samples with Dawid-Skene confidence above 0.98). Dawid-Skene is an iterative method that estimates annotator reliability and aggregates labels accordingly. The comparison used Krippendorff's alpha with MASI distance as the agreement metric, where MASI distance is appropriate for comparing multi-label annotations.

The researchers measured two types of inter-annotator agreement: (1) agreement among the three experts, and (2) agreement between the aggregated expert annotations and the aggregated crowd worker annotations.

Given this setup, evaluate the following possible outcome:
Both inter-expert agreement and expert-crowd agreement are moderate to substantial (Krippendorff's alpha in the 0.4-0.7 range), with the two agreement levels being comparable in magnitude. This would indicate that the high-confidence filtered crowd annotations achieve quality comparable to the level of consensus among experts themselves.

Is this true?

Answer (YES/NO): NO